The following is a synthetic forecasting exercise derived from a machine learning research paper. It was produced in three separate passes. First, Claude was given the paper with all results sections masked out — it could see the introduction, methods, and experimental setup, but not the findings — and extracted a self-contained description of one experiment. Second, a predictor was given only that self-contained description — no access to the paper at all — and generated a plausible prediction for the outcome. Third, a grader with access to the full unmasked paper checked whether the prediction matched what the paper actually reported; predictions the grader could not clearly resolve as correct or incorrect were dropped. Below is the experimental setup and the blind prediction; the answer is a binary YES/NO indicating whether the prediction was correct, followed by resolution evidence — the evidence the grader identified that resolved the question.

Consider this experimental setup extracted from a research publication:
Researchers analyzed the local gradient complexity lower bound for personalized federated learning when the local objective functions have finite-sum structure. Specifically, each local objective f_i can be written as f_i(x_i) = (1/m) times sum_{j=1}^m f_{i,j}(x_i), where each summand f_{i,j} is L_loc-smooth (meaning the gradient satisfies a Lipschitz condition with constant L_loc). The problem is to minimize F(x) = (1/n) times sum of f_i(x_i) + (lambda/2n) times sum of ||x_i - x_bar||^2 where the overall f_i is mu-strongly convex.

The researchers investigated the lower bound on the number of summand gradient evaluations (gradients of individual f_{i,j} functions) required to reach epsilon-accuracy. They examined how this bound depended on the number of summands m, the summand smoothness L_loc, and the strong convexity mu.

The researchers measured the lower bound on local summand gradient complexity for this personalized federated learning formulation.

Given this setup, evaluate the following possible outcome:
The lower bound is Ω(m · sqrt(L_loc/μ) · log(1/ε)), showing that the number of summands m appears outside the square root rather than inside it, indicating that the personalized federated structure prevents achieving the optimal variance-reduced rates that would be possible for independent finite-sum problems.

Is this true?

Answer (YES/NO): NO